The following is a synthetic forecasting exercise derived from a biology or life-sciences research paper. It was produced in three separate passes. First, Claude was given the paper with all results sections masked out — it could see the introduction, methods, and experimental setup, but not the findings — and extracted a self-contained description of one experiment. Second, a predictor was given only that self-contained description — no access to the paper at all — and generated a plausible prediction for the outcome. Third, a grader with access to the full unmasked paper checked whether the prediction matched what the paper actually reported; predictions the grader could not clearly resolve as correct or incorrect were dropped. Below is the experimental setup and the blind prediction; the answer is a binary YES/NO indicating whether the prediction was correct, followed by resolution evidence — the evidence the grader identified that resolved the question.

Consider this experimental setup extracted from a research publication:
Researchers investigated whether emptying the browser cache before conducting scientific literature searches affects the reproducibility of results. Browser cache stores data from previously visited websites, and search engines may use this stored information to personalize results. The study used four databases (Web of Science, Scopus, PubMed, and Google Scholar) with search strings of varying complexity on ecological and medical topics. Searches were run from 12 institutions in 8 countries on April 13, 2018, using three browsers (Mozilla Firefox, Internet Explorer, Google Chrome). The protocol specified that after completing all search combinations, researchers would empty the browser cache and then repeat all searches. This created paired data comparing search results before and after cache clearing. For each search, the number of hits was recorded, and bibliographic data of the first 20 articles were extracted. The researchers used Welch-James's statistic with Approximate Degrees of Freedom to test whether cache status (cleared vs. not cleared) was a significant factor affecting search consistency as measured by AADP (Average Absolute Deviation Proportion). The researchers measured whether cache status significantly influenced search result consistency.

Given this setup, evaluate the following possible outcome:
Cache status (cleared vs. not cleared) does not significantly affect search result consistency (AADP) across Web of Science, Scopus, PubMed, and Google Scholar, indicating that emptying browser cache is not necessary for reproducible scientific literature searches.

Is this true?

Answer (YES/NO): YES